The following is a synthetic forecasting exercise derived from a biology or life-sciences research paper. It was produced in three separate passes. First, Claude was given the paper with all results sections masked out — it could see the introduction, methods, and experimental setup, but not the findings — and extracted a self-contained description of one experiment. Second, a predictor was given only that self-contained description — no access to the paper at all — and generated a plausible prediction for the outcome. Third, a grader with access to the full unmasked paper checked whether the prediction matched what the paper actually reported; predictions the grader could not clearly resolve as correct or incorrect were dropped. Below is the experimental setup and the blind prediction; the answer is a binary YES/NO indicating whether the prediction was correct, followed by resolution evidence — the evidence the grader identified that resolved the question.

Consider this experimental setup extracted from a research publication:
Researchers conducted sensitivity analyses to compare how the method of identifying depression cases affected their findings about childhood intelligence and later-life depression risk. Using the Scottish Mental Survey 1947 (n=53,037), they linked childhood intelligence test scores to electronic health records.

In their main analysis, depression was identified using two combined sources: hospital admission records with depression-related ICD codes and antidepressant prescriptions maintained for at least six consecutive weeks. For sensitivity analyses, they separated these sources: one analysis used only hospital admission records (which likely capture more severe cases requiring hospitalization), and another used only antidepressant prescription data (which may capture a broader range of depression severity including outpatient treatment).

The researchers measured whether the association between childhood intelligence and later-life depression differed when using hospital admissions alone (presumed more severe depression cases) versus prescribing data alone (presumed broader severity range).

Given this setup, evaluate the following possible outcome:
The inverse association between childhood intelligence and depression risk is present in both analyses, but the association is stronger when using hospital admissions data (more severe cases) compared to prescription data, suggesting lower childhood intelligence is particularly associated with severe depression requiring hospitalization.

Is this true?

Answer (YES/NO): NO